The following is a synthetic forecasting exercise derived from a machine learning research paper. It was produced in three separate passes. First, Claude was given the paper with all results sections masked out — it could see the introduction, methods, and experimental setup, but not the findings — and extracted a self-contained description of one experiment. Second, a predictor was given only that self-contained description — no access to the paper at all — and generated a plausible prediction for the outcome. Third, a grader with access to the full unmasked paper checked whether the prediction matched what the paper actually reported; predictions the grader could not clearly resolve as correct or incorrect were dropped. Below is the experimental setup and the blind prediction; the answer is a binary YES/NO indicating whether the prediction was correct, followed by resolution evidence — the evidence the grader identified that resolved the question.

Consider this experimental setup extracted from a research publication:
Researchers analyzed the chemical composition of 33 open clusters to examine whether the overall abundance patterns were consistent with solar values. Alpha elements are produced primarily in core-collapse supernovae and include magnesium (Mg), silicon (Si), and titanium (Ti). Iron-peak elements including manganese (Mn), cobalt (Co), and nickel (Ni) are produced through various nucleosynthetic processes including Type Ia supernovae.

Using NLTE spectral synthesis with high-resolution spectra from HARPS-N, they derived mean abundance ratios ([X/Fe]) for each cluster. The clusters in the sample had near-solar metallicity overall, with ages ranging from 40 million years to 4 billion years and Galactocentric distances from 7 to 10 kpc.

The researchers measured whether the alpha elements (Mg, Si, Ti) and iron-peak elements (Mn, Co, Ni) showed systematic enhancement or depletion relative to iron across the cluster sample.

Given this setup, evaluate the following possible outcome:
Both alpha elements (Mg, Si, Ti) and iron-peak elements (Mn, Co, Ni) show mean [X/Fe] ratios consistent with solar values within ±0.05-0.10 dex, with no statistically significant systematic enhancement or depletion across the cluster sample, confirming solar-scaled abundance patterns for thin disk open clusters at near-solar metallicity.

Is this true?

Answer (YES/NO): YES